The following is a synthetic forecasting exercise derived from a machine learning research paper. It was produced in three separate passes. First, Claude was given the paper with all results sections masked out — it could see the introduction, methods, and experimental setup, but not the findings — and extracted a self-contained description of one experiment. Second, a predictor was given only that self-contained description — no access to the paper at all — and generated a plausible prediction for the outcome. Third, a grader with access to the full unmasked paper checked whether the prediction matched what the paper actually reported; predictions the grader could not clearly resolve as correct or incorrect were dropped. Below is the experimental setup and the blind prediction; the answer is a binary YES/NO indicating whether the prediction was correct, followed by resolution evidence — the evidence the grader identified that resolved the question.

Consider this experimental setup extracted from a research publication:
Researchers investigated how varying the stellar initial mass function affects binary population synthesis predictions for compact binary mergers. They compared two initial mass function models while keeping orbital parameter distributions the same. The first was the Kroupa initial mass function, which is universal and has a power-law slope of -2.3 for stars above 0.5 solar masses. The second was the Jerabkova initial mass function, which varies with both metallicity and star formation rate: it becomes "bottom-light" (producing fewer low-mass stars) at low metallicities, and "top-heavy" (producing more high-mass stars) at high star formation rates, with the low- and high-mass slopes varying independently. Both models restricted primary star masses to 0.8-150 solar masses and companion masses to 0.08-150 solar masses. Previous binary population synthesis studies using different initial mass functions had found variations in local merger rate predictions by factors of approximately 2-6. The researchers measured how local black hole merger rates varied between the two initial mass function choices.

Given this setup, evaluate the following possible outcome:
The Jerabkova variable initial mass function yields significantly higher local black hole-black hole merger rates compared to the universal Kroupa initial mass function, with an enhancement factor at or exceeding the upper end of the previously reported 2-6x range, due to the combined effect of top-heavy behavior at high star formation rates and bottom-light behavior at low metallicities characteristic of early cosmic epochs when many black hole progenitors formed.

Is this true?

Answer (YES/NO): NO